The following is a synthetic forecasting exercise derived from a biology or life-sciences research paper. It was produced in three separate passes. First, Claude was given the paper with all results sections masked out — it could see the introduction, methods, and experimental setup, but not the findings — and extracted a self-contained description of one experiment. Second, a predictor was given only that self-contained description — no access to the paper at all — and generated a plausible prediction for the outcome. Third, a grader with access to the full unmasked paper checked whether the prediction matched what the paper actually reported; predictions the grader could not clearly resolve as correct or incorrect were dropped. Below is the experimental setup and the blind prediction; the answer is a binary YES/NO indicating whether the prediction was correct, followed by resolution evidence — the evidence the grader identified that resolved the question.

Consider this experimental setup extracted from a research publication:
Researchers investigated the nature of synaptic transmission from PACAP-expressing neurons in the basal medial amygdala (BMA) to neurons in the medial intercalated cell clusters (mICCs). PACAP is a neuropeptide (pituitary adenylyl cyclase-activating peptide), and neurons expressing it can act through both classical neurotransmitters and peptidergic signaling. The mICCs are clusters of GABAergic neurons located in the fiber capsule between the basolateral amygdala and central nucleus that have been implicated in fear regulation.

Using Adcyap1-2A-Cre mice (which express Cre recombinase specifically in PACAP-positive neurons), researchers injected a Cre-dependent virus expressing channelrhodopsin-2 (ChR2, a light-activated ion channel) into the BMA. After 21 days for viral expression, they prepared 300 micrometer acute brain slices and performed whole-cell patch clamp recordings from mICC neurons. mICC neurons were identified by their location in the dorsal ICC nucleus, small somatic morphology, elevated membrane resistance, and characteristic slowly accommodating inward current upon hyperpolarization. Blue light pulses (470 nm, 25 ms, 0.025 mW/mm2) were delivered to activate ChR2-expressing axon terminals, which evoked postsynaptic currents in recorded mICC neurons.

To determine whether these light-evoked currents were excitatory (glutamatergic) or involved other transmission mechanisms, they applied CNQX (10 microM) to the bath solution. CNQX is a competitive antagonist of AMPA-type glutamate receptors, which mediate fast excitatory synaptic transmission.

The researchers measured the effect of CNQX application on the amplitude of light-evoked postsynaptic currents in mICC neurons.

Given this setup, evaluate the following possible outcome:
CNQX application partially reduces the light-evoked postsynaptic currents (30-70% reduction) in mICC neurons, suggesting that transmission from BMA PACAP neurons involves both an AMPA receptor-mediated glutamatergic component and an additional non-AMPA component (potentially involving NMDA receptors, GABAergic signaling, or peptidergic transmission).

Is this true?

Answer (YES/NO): NO